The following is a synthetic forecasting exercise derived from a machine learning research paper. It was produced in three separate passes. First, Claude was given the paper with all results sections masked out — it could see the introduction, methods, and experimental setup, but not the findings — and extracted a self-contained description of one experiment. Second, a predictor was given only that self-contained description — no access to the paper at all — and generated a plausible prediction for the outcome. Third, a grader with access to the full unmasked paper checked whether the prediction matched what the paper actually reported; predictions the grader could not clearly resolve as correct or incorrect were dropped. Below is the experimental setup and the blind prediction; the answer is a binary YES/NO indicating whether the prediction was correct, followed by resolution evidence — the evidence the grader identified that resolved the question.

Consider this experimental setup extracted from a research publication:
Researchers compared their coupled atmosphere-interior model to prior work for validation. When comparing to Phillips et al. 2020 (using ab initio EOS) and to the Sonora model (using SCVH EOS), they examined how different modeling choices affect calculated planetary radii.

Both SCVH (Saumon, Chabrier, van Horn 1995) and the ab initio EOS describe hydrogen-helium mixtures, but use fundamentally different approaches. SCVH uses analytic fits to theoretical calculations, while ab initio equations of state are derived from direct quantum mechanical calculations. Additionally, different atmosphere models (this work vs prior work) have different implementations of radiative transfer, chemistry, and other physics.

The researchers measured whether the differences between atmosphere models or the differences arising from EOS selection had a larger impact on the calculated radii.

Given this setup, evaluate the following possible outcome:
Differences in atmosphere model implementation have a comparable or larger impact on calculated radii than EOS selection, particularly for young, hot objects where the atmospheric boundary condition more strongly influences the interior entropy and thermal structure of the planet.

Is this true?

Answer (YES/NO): NO